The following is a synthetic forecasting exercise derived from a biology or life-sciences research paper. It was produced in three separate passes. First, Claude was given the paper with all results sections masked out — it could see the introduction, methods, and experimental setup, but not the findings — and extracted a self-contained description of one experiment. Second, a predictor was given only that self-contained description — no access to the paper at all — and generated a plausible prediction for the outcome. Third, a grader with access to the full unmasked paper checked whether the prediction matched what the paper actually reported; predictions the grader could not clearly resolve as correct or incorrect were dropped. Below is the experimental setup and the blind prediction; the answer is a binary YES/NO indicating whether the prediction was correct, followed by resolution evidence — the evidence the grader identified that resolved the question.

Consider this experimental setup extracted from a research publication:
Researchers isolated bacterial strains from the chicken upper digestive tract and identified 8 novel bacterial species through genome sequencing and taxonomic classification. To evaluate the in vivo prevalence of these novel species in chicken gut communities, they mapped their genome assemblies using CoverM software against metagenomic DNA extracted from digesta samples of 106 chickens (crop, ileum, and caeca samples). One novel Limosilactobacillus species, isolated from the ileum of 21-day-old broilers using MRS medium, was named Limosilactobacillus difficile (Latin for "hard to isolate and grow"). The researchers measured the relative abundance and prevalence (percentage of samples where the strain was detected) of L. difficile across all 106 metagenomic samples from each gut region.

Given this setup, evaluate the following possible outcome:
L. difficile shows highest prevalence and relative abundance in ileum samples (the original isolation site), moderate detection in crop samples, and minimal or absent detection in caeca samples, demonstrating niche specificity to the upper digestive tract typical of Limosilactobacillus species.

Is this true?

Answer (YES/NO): NO